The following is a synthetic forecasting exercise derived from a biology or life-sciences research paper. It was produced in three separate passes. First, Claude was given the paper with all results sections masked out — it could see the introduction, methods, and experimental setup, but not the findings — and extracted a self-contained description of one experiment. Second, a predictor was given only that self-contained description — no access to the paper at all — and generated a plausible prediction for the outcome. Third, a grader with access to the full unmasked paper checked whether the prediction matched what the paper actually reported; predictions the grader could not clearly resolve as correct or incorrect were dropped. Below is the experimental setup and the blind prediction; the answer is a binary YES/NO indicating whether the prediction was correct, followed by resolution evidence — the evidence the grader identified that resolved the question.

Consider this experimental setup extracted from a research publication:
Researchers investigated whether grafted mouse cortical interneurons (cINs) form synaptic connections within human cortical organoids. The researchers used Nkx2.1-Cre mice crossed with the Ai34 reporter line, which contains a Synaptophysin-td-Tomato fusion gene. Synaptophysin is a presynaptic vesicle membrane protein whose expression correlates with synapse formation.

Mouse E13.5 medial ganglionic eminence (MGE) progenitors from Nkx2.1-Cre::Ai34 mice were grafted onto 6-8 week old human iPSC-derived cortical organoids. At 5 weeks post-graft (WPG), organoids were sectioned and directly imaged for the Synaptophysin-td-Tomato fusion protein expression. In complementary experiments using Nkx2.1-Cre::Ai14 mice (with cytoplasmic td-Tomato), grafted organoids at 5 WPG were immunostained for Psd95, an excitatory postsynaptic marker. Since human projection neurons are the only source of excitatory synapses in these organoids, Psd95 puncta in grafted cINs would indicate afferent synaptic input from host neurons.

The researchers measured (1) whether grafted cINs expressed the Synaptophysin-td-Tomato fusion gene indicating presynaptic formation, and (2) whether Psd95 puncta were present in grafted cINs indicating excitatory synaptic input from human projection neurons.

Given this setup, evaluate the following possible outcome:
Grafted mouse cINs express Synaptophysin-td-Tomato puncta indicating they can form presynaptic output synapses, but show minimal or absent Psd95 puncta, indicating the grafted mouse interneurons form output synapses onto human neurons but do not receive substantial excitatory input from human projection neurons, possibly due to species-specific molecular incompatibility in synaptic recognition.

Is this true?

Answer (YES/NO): NO